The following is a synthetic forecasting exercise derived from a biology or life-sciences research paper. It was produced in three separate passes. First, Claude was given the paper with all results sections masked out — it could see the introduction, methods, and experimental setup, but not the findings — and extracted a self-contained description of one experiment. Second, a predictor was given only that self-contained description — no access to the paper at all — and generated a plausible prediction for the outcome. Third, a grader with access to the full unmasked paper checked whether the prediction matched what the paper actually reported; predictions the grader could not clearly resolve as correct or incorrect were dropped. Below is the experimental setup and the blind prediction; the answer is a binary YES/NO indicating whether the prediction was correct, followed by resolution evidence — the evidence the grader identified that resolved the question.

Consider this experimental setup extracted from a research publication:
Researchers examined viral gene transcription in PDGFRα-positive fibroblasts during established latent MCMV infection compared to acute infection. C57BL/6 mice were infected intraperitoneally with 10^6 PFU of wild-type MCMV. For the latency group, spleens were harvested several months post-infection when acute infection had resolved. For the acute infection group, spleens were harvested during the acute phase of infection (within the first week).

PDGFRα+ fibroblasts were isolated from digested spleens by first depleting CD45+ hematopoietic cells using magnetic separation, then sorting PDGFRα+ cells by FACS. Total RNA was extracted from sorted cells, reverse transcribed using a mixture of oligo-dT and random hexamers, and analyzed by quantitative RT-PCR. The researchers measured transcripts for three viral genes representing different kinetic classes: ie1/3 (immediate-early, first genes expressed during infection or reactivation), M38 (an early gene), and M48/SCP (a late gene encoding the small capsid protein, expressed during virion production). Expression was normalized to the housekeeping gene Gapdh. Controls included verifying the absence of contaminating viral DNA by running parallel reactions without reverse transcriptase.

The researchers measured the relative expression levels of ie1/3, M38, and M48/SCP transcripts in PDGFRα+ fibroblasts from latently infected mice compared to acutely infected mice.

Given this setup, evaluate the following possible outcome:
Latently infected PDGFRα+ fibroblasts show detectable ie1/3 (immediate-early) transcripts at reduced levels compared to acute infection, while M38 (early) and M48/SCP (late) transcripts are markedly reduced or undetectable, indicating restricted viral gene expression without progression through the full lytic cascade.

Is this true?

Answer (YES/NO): YES